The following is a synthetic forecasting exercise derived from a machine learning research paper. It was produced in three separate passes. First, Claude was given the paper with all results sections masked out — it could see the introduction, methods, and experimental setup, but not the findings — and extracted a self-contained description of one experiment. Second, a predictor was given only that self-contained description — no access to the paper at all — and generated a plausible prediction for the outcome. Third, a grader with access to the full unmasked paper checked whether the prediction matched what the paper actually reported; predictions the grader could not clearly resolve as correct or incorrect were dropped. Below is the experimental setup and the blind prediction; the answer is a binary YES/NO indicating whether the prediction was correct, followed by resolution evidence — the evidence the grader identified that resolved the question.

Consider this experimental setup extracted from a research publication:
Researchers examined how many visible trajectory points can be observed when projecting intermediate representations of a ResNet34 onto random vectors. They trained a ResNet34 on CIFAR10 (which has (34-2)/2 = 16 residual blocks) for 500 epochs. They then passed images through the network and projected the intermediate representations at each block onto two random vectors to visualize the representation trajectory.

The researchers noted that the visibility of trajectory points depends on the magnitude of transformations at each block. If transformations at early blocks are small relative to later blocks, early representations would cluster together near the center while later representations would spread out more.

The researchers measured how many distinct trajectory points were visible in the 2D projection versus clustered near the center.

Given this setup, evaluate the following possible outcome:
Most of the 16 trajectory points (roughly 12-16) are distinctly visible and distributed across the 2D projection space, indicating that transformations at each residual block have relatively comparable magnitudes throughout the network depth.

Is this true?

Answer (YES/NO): NO